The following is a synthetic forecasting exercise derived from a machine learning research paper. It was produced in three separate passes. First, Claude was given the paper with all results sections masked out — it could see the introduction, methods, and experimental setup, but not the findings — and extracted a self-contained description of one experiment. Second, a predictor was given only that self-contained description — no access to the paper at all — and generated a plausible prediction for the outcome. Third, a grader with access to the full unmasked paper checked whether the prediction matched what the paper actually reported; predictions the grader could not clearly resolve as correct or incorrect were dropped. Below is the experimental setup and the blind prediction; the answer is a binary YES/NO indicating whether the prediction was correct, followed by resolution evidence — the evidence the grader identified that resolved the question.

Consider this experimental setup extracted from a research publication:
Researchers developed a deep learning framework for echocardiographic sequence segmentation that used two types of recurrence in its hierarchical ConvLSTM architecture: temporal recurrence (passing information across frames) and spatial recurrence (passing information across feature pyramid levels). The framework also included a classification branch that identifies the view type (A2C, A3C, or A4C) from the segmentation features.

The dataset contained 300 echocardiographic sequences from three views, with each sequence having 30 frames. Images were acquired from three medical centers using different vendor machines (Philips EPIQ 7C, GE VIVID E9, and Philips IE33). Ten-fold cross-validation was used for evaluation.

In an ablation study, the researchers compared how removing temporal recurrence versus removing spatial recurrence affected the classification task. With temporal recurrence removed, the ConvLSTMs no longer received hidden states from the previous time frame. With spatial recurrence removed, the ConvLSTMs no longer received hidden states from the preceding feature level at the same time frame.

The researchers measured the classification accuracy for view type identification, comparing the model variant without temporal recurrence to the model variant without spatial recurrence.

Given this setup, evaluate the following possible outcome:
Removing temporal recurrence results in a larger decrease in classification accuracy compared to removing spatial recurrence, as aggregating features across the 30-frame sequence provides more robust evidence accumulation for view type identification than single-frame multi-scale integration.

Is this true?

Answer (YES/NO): NO